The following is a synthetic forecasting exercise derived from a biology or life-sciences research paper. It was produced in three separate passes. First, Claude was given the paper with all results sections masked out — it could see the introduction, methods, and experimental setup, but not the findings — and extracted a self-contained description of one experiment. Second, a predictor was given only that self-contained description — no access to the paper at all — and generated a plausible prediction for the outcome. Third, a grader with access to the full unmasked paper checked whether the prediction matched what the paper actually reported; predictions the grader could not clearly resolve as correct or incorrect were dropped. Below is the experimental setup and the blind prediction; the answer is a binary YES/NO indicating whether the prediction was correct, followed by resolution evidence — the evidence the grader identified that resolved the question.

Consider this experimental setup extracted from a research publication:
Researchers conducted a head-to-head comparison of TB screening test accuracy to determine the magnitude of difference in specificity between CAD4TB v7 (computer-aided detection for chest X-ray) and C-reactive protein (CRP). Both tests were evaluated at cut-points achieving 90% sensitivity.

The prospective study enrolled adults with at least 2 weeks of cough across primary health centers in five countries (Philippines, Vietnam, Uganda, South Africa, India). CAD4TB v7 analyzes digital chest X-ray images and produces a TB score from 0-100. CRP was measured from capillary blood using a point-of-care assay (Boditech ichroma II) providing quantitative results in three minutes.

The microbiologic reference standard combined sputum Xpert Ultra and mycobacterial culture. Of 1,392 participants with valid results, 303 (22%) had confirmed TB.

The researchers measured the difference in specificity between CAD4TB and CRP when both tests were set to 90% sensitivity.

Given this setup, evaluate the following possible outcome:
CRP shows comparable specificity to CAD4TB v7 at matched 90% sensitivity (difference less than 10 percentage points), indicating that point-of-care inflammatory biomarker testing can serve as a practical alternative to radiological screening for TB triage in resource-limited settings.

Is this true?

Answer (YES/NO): NO